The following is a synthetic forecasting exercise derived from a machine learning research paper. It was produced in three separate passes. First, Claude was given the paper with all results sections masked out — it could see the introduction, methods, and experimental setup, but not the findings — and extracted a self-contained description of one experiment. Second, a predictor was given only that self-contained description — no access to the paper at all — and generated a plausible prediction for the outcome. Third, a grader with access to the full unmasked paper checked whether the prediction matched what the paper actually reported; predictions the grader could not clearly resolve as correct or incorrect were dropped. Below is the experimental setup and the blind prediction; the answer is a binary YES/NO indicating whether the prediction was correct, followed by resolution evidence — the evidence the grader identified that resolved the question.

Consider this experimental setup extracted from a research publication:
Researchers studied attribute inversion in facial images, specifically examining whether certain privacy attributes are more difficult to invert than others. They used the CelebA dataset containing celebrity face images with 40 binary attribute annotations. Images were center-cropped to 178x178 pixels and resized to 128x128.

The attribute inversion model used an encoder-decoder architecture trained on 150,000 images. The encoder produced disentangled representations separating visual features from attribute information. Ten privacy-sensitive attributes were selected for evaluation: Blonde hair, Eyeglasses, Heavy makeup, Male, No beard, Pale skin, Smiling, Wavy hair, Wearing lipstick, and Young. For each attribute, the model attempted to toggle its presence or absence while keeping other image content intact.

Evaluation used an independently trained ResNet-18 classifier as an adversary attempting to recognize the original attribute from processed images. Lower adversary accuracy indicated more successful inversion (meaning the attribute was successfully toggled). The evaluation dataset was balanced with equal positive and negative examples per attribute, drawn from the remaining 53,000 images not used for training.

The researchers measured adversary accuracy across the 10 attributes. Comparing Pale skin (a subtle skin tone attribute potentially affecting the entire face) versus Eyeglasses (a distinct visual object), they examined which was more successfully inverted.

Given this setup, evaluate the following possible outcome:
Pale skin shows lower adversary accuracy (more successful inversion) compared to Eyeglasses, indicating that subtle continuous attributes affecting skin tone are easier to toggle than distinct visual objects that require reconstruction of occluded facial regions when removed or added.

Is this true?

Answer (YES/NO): NO